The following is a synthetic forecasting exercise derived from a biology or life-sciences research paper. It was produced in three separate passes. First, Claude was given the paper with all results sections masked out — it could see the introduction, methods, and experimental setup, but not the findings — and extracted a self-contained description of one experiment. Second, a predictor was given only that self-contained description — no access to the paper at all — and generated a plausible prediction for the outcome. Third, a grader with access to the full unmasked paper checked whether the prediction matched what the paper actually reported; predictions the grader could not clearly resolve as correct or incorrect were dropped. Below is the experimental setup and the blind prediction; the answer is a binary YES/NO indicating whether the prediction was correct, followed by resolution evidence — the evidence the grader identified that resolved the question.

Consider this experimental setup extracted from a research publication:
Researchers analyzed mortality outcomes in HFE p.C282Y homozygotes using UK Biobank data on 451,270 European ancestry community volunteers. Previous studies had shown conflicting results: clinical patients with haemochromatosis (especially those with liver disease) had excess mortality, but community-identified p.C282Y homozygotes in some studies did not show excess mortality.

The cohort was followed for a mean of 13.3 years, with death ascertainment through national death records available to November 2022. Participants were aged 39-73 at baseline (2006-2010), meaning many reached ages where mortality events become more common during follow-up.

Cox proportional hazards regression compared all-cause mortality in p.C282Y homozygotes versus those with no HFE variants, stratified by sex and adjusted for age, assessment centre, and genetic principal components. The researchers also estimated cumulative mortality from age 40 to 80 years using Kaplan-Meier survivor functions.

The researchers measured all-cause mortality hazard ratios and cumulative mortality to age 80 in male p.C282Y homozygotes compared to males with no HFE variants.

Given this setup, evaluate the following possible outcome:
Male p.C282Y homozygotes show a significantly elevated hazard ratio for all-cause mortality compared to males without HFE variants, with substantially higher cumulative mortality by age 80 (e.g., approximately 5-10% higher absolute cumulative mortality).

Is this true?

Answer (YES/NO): YES